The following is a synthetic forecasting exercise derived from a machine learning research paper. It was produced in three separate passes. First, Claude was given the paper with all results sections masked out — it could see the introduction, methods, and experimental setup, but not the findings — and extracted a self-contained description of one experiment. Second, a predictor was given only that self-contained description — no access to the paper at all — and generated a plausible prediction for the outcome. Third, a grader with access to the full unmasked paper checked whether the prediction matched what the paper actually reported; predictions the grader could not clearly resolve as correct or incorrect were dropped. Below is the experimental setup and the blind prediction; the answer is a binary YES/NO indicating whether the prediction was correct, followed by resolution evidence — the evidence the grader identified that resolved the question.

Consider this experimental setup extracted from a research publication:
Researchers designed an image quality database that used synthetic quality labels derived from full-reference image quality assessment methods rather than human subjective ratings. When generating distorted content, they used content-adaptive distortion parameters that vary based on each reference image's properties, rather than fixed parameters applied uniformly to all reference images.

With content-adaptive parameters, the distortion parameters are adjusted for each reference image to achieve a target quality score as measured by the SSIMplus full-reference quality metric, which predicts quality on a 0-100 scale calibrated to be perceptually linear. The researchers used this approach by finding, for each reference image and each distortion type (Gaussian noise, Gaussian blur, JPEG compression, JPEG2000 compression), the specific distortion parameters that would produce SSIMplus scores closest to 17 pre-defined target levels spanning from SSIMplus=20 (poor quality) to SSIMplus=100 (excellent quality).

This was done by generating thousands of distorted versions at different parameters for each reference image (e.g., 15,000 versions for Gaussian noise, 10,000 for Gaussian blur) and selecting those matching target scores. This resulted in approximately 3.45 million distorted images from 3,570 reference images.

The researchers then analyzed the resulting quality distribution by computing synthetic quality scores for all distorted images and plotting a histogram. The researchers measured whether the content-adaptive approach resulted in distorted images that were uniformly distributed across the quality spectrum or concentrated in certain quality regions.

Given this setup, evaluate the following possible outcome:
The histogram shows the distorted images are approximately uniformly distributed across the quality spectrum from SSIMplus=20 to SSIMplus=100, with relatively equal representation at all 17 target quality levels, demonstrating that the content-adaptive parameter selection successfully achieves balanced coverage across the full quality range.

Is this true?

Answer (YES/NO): NO